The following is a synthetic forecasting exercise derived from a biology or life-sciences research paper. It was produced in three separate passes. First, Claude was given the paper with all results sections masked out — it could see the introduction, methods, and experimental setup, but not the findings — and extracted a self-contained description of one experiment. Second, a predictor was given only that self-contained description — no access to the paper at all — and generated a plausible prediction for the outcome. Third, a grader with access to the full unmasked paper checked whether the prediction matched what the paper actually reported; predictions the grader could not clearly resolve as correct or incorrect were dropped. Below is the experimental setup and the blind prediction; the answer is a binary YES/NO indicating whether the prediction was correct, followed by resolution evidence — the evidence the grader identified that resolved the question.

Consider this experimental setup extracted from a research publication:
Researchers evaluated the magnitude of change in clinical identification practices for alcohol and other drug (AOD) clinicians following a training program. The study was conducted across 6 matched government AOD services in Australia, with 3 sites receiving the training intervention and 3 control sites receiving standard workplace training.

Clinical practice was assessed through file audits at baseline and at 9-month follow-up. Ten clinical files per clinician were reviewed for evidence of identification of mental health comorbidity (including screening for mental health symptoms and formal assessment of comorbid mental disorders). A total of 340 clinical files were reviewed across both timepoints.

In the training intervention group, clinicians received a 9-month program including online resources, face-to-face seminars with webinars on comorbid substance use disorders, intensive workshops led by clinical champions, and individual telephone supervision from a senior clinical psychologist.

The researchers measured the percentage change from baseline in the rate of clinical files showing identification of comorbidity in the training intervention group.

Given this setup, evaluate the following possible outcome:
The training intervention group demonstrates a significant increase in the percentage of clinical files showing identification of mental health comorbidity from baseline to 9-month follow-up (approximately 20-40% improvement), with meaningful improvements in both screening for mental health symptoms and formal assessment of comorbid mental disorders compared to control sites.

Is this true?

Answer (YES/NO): NO